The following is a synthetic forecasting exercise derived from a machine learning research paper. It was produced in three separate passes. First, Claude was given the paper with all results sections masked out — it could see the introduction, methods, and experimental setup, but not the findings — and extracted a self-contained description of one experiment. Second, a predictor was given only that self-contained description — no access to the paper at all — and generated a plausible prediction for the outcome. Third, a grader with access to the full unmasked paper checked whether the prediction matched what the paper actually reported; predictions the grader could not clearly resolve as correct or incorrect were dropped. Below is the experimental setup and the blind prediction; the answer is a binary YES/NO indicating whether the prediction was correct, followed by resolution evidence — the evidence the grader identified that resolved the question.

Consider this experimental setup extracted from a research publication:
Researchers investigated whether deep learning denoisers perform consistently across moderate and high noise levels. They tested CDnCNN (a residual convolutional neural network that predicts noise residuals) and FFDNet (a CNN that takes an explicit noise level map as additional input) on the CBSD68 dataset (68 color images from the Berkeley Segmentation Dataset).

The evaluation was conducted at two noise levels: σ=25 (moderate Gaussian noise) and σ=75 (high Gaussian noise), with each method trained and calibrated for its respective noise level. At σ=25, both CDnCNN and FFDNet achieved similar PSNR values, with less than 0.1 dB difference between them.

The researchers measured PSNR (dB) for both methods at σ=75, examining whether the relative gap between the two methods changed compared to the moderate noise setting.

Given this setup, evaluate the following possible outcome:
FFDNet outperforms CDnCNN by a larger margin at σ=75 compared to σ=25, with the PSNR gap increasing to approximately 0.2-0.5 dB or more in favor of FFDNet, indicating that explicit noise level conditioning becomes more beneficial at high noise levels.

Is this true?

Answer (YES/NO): YES